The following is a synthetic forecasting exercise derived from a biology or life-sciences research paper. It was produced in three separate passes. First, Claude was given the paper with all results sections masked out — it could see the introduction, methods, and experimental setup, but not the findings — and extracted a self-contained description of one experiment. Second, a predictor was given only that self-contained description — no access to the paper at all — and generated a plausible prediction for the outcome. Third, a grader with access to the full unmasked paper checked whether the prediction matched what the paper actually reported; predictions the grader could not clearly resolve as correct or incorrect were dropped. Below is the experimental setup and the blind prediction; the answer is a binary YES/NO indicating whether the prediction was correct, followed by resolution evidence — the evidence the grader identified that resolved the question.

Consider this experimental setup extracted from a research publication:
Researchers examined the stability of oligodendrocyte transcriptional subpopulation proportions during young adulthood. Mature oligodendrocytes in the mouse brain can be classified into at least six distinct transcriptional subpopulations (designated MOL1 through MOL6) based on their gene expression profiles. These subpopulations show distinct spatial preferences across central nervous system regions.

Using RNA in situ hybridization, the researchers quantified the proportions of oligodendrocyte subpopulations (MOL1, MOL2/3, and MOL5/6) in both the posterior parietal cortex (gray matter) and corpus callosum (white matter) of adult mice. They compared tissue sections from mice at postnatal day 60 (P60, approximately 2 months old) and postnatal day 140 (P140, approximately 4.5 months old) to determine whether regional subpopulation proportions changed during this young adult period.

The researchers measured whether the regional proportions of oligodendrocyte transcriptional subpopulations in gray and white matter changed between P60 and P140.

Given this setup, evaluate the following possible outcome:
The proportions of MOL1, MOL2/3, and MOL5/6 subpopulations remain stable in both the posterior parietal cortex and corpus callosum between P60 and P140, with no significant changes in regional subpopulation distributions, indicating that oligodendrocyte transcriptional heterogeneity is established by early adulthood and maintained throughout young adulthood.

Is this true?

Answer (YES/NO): YES